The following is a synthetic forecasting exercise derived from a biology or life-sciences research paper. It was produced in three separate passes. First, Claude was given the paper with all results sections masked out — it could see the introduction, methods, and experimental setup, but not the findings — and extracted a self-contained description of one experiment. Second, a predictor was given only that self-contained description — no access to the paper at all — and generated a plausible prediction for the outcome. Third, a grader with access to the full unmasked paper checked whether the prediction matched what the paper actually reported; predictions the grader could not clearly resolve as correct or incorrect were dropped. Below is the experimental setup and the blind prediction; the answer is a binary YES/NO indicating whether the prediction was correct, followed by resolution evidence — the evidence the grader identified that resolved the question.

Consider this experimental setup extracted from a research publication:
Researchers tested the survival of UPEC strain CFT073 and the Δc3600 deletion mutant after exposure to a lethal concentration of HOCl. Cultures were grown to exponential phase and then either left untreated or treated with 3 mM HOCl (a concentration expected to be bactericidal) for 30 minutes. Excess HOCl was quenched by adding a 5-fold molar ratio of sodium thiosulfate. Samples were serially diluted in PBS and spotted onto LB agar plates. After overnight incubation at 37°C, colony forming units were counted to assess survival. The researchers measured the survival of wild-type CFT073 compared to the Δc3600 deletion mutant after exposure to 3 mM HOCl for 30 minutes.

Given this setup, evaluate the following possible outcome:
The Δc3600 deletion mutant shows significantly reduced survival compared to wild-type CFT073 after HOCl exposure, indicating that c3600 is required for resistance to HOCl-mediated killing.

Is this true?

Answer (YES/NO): NO